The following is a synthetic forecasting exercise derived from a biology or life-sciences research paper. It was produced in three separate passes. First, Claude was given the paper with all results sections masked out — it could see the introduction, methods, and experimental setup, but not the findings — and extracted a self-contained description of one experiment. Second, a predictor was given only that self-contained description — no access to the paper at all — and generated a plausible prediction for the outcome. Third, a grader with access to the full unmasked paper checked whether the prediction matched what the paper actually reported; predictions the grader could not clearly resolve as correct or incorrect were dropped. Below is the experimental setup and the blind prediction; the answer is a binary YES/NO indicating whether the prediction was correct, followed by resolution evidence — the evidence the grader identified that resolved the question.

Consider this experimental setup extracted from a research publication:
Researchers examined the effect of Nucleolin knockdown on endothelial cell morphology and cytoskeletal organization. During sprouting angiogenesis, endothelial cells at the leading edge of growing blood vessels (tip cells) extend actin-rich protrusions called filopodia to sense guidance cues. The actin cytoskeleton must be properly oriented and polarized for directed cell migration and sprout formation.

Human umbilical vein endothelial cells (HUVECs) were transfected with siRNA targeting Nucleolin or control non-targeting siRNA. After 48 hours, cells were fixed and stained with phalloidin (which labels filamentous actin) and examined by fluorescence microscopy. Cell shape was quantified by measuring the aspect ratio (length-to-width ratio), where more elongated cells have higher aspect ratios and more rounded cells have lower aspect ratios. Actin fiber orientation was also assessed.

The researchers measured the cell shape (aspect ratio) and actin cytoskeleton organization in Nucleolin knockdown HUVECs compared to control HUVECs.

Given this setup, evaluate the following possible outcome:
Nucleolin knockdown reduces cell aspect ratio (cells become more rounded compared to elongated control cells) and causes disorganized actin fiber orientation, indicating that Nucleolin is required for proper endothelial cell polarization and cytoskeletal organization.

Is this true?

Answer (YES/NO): YES